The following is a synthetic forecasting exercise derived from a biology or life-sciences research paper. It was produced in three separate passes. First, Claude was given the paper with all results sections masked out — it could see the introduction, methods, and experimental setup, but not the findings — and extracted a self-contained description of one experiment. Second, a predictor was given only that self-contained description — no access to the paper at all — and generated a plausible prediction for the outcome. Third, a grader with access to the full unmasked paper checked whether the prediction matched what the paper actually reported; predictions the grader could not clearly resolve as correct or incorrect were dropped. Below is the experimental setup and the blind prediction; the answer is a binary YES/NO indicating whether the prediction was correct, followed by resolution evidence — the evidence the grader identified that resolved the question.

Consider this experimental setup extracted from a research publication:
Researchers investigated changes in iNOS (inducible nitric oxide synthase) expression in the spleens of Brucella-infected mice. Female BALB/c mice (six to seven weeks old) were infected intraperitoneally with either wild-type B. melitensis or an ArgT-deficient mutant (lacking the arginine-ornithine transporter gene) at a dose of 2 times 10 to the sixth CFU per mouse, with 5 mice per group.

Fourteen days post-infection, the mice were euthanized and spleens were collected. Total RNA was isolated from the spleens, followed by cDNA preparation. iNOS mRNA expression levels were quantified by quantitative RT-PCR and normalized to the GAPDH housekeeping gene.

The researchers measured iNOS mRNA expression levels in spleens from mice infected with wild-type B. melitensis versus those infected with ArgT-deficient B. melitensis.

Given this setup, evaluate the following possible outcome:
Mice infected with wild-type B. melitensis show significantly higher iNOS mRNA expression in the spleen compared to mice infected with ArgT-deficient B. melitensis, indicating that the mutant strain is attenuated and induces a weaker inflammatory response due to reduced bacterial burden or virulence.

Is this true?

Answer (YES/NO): NO